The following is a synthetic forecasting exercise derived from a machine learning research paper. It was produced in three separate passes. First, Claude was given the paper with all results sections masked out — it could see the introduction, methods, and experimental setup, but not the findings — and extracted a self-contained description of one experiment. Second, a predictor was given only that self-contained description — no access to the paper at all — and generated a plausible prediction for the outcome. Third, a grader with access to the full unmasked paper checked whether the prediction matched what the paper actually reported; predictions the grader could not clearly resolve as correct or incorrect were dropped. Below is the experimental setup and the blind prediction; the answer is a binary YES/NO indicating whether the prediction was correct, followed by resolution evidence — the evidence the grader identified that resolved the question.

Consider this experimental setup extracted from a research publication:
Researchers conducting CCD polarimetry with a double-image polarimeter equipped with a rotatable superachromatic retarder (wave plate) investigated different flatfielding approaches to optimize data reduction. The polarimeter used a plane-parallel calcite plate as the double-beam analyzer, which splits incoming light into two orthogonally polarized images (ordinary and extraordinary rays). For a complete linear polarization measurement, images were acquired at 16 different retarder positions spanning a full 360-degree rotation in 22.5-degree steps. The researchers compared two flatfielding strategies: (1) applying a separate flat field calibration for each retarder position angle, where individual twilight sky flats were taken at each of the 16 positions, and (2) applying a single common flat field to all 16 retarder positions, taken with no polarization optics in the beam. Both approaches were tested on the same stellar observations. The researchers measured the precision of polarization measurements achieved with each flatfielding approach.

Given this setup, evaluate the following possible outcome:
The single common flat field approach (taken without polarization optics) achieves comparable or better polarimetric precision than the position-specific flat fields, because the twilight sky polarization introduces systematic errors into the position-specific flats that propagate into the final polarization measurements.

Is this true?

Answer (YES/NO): YES